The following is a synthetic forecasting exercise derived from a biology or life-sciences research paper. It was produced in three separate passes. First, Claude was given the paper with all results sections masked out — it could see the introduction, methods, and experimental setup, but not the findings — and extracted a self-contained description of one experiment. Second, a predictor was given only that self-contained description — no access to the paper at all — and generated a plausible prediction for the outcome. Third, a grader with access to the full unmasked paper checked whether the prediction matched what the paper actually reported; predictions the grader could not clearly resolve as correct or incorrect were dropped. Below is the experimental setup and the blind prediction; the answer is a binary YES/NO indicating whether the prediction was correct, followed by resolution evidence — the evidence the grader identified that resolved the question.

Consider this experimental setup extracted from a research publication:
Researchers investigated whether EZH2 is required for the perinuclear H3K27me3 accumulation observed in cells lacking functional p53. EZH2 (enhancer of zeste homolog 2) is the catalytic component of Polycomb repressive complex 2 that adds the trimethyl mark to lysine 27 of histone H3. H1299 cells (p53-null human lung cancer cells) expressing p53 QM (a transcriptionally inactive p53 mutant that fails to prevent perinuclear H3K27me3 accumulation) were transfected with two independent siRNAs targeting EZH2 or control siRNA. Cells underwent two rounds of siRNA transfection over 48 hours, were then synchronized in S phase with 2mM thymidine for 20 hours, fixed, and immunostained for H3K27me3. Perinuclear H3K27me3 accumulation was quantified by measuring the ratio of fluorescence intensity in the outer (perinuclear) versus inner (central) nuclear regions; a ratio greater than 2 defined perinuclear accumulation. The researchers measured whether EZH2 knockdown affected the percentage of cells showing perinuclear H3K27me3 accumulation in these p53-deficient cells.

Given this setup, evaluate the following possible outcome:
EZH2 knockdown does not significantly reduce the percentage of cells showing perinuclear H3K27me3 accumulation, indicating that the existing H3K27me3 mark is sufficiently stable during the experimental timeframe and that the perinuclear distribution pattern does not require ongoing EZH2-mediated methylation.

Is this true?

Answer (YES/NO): NO